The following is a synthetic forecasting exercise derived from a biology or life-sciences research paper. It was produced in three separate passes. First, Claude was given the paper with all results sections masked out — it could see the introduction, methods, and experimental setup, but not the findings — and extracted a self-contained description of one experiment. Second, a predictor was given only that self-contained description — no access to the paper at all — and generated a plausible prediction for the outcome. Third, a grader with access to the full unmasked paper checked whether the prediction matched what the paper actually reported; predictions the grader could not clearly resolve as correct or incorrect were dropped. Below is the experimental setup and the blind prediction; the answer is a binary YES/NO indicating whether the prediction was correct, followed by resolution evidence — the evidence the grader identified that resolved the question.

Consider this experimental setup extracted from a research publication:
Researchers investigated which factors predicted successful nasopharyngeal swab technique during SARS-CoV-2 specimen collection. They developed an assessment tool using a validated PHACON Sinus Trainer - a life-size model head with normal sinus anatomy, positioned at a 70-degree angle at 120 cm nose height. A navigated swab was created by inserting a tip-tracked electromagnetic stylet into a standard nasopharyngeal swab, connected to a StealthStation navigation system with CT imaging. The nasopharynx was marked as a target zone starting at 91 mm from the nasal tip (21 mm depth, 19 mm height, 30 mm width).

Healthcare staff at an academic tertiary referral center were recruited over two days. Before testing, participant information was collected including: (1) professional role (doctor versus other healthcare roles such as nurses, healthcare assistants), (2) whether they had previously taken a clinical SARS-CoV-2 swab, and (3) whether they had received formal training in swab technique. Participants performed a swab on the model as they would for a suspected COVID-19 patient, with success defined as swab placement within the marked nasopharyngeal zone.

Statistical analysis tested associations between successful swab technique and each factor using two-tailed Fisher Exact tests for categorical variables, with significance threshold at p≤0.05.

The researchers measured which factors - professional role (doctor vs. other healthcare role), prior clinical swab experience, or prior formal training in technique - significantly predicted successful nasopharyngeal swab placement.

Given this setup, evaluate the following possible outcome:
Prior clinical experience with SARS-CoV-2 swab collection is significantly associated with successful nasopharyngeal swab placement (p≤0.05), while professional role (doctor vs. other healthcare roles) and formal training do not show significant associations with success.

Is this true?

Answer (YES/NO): NO